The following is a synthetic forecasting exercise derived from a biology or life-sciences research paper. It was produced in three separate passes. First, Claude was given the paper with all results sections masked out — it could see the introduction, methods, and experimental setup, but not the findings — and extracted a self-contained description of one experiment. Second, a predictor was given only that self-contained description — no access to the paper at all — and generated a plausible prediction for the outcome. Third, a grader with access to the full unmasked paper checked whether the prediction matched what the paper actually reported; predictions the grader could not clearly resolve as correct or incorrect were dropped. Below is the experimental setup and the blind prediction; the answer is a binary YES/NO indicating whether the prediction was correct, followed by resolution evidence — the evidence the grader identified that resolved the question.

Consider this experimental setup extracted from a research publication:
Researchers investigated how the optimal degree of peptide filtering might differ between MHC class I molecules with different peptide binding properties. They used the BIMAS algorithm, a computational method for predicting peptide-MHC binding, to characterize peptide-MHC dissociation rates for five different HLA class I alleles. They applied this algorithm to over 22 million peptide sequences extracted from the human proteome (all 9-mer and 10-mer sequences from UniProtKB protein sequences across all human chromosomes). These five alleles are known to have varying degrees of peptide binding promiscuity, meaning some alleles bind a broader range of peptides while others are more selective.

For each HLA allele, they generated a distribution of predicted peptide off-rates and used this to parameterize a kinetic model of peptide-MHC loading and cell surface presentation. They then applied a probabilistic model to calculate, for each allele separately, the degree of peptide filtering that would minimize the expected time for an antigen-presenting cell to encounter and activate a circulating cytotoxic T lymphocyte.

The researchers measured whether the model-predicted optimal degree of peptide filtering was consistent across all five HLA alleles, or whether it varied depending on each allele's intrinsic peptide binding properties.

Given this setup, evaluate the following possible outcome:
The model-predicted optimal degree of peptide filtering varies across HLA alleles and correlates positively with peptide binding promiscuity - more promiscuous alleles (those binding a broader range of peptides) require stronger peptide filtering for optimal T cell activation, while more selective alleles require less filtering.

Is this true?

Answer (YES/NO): NO